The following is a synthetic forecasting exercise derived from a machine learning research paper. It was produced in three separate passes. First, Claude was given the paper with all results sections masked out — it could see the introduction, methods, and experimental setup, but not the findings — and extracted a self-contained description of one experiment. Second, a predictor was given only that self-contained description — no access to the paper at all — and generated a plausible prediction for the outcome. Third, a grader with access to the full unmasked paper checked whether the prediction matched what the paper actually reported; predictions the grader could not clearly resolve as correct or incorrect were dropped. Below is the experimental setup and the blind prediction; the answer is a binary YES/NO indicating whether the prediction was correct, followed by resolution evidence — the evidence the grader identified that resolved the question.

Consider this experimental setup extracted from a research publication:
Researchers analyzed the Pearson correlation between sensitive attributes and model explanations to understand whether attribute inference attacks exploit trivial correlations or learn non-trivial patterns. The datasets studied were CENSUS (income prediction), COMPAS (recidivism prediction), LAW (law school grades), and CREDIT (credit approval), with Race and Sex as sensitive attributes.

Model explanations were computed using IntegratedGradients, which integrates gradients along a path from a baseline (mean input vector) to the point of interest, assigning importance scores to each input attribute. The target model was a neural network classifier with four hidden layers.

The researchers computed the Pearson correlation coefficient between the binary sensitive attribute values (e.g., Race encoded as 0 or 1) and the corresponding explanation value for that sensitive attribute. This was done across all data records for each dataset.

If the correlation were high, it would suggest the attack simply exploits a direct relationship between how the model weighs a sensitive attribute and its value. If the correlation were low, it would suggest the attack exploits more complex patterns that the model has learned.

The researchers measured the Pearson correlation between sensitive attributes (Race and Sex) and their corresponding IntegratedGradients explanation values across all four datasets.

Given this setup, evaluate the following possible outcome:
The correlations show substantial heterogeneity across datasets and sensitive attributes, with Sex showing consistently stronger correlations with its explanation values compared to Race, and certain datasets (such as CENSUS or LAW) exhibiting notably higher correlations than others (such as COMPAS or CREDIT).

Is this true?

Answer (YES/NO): NO